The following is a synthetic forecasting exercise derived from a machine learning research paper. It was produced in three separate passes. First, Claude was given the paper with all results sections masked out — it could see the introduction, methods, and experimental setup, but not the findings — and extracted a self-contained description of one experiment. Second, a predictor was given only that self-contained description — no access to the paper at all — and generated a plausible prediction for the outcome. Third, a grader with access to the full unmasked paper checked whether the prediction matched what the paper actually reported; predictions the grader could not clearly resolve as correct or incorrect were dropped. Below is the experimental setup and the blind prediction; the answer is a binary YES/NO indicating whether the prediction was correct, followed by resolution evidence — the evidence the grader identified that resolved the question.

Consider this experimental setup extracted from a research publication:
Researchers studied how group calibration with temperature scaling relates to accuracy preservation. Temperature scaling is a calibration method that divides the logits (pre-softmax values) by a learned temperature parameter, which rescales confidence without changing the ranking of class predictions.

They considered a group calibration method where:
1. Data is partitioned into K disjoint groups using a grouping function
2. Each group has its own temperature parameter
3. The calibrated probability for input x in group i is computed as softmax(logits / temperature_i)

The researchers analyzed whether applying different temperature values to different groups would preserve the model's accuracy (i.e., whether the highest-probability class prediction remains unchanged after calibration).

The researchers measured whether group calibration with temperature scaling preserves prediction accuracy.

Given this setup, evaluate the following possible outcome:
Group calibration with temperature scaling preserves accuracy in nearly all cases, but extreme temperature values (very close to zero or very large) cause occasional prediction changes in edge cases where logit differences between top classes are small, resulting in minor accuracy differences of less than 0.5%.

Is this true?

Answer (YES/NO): NO